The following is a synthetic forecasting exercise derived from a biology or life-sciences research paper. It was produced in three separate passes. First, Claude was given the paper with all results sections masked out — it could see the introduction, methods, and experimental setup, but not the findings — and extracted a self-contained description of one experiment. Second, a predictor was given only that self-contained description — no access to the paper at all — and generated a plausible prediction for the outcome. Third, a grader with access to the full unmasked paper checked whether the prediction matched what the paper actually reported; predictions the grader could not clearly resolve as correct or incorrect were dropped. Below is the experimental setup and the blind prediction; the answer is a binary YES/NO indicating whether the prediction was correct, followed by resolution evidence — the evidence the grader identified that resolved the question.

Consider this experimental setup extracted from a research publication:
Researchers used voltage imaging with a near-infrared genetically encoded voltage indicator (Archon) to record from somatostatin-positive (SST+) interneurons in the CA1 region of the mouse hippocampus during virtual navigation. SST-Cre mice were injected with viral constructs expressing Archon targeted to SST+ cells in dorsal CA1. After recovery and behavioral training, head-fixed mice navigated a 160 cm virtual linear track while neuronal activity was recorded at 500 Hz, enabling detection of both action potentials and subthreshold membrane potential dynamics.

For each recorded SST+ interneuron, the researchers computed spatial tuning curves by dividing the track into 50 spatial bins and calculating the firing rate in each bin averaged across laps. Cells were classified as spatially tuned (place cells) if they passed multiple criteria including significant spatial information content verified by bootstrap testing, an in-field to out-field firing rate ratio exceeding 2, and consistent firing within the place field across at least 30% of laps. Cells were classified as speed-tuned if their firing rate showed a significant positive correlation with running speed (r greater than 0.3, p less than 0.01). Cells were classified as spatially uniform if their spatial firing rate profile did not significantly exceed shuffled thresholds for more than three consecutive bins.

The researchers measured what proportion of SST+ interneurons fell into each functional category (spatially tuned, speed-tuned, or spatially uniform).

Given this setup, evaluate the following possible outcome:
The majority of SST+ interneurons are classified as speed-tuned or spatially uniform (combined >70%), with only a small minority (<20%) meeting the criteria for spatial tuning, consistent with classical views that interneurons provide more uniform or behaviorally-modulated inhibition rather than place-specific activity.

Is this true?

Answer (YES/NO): NO